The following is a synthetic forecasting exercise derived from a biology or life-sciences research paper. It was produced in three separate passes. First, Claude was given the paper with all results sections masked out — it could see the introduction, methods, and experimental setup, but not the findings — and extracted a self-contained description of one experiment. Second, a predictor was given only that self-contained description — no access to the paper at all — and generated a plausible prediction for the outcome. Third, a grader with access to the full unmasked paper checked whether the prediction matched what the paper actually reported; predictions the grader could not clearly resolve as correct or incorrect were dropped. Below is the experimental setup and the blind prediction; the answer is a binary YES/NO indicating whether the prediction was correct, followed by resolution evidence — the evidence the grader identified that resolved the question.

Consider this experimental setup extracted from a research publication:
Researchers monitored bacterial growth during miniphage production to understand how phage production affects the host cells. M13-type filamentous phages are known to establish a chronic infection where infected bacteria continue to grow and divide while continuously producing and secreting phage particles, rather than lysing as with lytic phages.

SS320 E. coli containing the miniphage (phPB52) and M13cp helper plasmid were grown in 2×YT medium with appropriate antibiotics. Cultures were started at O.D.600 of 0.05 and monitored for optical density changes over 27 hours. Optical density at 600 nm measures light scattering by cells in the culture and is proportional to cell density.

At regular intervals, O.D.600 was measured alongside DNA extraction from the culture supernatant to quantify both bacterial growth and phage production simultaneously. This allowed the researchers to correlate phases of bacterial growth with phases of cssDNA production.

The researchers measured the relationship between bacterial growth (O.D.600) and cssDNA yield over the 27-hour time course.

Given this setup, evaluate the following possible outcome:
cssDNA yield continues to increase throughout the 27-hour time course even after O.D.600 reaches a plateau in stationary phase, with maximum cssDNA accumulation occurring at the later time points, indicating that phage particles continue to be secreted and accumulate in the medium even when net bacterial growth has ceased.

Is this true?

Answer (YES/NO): NO